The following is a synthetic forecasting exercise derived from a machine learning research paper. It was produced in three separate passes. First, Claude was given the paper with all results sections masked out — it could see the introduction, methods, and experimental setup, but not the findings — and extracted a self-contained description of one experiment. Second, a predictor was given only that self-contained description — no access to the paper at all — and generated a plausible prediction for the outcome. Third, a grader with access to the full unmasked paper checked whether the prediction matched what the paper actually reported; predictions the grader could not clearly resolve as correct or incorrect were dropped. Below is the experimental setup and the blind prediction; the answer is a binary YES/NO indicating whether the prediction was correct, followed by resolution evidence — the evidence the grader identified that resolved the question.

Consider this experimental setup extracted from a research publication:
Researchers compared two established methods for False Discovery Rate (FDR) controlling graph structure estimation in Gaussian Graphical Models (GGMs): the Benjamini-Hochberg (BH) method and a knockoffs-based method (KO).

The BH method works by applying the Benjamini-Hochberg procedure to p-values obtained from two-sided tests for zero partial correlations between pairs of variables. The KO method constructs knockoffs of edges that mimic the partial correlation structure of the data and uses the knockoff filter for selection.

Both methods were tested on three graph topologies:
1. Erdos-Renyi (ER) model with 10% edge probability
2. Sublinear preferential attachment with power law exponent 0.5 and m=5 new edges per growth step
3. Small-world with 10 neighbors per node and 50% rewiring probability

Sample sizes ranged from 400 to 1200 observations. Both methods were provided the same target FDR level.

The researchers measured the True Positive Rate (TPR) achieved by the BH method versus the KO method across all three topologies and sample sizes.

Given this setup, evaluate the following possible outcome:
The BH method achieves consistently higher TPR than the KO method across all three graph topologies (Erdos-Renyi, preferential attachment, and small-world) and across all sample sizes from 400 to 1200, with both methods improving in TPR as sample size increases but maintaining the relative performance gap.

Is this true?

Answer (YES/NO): NO